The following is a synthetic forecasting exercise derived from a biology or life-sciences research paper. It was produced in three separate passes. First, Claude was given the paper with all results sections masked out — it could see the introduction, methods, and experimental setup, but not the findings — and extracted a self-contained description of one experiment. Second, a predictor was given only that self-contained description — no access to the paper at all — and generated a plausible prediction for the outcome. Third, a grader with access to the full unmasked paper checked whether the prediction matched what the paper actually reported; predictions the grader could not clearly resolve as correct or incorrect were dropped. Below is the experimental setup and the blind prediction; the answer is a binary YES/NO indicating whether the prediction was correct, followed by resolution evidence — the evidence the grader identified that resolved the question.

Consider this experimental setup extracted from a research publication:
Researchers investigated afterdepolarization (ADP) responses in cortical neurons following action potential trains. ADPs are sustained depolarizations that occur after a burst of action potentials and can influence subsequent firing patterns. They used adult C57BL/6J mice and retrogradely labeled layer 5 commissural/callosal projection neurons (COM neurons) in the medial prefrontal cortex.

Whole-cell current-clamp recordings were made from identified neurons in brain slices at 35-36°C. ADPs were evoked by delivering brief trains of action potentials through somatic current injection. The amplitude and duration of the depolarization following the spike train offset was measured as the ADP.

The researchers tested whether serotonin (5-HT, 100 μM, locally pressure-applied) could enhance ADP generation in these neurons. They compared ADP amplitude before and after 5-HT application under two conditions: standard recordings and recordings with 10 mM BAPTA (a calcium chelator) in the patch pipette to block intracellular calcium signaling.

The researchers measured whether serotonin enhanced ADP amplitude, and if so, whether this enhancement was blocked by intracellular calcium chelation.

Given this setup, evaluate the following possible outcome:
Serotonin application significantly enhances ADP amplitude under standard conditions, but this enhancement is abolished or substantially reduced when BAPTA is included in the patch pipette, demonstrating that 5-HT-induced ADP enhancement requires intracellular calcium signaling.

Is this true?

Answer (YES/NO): YES